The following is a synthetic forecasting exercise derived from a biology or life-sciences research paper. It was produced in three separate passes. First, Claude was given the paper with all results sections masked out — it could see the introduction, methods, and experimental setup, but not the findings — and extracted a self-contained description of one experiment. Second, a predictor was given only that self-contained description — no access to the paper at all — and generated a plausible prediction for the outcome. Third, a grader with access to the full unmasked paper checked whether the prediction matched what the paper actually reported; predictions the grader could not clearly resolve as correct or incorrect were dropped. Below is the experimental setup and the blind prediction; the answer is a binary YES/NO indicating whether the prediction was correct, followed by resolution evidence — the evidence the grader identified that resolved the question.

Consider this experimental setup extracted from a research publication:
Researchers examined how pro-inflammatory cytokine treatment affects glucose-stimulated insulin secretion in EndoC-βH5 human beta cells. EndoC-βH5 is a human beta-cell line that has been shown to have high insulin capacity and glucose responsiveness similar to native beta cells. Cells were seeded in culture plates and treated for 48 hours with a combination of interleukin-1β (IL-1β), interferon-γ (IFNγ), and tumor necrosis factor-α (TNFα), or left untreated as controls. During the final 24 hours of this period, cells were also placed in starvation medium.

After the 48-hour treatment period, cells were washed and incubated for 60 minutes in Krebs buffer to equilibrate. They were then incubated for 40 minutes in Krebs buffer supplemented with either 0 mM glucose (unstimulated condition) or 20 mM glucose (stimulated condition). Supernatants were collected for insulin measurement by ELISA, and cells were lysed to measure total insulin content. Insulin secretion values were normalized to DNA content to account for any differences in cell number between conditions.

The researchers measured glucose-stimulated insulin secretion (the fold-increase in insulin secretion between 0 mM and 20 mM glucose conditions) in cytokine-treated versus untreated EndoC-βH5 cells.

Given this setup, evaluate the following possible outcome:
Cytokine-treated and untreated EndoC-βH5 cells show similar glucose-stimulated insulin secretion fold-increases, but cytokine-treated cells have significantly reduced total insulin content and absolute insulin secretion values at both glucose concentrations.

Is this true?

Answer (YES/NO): NO